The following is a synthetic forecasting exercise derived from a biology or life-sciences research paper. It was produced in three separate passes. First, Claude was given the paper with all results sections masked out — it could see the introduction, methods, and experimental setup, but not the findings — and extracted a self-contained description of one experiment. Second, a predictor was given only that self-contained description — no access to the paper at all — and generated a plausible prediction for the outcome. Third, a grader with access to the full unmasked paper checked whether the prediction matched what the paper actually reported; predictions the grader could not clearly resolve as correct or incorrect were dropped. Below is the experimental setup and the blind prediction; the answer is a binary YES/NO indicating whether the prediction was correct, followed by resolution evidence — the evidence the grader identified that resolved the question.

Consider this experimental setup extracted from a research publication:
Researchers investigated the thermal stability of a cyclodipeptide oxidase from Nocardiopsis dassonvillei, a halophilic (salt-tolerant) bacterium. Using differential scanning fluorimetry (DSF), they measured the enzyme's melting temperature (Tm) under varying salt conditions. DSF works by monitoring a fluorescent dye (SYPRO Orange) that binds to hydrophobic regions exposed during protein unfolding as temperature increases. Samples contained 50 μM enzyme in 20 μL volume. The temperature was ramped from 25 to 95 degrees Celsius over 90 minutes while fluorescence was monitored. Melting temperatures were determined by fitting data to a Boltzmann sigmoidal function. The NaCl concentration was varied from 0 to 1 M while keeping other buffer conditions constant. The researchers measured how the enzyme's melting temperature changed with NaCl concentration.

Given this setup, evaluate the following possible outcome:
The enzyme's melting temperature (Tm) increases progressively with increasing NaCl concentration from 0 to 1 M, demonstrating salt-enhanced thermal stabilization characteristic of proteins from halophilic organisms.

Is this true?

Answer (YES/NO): YES